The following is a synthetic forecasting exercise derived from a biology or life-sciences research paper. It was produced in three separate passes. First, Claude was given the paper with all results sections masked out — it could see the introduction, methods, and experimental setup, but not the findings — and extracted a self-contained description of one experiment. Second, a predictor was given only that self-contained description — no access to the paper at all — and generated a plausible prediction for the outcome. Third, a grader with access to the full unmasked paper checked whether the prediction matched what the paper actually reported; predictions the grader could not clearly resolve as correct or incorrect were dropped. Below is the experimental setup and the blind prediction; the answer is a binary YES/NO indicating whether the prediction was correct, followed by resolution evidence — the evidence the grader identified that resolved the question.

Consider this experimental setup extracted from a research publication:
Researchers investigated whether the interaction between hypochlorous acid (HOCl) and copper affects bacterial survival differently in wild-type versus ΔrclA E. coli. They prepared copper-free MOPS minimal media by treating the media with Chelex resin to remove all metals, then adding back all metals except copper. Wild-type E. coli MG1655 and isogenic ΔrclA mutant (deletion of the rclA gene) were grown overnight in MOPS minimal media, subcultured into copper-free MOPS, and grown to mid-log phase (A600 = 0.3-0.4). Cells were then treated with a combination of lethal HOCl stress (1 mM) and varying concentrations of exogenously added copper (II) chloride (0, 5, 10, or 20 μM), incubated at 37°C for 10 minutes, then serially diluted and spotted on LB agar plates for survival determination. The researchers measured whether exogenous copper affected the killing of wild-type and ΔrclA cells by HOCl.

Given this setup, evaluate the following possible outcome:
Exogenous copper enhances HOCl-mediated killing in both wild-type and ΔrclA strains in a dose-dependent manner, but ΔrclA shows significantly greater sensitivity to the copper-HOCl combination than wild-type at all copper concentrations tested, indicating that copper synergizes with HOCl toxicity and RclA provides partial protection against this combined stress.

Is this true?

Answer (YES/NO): NO